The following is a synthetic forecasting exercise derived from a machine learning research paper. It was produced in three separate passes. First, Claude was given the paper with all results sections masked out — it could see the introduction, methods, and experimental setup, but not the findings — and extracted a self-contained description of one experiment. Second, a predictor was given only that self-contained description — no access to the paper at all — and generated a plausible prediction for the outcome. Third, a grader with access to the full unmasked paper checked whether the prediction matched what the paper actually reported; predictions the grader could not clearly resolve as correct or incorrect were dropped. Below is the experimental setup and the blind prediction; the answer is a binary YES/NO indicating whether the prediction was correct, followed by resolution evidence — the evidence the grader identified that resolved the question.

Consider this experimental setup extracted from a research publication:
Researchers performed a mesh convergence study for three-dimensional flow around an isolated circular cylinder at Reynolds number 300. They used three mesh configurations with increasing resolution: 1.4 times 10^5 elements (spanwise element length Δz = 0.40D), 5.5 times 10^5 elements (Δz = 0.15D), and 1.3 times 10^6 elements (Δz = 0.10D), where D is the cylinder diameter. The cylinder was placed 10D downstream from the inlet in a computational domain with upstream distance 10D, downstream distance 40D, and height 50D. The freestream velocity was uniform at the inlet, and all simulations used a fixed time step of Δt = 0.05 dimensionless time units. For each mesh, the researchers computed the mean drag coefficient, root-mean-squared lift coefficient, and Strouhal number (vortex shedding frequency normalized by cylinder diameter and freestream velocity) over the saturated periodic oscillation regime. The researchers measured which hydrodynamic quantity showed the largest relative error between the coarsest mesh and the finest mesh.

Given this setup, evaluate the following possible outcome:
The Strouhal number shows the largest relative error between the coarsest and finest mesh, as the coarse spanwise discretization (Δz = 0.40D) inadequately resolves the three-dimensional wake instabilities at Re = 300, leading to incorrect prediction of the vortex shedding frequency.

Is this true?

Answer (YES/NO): NO